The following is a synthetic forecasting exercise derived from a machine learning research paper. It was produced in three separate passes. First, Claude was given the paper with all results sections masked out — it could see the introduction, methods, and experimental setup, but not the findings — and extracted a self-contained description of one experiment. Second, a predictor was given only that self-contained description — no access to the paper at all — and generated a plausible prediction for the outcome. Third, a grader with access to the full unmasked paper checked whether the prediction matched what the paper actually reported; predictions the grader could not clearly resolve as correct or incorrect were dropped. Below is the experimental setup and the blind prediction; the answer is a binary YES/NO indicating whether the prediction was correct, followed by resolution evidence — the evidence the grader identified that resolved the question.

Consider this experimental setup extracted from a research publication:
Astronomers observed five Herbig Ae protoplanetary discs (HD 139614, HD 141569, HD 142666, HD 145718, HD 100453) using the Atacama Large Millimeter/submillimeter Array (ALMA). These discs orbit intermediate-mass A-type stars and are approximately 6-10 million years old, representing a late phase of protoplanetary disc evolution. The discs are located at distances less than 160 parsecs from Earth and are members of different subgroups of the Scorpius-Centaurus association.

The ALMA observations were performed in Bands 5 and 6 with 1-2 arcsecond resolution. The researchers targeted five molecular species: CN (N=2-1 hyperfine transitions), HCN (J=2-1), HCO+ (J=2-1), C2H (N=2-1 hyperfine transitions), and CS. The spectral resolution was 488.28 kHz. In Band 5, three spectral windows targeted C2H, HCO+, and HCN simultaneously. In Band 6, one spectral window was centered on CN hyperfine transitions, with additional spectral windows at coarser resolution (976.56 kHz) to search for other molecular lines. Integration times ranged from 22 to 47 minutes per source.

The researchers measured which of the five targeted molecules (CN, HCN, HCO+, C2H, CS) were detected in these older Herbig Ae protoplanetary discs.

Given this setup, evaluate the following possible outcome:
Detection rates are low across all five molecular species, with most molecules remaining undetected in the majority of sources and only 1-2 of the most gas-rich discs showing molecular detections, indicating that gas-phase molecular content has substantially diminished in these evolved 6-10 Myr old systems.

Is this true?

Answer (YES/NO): NO